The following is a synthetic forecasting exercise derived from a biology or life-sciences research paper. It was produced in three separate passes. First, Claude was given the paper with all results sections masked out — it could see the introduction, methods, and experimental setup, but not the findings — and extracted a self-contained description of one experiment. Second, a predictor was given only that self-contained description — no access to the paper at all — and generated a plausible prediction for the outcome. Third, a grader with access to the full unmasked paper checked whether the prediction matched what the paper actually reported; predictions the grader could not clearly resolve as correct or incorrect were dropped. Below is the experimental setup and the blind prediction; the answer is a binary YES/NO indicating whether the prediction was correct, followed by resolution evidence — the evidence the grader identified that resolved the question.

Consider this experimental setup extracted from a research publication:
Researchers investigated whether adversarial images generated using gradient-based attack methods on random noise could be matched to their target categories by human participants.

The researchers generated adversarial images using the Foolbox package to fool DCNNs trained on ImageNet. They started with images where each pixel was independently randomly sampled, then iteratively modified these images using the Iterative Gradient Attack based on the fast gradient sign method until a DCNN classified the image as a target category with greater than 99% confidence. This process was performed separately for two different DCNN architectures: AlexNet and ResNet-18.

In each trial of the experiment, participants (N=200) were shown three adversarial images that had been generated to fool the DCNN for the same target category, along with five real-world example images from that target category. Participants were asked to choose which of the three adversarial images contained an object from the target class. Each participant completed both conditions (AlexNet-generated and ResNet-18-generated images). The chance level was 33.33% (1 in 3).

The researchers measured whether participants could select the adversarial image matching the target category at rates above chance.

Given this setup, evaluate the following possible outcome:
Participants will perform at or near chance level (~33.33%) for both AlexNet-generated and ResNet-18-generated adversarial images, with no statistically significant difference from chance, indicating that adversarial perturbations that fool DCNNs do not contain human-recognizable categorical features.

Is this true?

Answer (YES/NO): YES